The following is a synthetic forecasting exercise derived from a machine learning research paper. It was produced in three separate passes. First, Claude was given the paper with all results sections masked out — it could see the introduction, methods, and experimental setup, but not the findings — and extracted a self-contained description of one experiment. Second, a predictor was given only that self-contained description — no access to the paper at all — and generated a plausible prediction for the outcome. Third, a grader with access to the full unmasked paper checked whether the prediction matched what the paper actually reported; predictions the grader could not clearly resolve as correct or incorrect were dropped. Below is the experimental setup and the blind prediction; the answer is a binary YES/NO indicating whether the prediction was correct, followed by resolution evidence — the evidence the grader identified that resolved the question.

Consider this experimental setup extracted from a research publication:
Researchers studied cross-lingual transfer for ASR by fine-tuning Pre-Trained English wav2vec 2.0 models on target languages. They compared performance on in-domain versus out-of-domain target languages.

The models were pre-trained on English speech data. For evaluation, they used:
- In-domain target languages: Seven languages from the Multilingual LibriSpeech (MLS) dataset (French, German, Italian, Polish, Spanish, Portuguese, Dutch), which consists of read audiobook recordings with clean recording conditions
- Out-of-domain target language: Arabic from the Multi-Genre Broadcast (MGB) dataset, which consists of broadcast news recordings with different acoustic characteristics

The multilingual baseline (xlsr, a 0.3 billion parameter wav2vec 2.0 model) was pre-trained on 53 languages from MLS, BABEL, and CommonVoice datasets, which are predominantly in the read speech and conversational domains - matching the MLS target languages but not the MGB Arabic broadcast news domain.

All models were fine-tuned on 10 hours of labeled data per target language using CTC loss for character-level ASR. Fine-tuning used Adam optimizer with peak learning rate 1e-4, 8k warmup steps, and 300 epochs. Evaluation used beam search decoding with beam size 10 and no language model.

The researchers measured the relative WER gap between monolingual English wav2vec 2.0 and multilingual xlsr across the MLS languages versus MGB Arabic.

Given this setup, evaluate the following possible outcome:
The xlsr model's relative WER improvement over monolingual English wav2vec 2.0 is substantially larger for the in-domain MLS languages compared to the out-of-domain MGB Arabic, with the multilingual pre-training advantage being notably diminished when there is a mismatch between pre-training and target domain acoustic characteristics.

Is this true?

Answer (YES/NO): YES